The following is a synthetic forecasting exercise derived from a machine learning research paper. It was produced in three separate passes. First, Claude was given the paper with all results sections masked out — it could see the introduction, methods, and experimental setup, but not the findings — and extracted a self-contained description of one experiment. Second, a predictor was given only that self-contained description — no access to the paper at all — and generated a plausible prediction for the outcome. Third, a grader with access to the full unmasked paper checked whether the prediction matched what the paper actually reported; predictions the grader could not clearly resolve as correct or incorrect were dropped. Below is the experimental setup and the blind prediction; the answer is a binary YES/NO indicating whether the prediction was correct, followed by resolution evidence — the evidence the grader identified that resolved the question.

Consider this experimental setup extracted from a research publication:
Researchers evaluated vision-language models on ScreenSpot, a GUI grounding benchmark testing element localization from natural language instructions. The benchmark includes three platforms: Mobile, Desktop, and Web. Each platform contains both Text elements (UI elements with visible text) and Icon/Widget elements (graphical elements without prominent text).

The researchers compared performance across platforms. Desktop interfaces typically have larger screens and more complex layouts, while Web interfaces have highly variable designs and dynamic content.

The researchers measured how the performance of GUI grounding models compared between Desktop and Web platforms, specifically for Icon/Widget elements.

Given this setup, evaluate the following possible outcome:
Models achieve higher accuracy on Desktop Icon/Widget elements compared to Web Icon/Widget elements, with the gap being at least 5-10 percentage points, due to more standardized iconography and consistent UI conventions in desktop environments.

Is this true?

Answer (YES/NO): NO